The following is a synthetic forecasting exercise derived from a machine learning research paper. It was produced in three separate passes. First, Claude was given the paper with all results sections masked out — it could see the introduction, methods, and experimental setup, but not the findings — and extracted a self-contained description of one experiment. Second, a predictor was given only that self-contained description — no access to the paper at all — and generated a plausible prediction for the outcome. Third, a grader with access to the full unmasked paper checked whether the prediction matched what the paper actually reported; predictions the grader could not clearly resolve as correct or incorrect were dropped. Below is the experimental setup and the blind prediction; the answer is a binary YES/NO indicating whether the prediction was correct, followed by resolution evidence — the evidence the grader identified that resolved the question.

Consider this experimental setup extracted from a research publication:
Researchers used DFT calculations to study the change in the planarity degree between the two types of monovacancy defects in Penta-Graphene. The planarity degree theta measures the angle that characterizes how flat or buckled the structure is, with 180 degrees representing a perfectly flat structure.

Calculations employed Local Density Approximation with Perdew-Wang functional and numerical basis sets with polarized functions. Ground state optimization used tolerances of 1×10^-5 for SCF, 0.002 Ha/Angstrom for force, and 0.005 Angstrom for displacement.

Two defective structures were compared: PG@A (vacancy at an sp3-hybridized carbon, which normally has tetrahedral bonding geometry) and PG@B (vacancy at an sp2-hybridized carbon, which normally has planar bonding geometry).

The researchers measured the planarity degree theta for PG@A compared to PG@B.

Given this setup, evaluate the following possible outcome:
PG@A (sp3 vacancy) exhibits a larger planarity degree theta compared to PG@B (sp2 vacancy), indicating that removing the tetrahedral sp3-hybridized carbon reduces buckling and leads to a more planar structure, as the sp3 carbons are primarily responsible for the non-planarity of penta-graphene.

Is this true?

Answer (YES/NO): YES